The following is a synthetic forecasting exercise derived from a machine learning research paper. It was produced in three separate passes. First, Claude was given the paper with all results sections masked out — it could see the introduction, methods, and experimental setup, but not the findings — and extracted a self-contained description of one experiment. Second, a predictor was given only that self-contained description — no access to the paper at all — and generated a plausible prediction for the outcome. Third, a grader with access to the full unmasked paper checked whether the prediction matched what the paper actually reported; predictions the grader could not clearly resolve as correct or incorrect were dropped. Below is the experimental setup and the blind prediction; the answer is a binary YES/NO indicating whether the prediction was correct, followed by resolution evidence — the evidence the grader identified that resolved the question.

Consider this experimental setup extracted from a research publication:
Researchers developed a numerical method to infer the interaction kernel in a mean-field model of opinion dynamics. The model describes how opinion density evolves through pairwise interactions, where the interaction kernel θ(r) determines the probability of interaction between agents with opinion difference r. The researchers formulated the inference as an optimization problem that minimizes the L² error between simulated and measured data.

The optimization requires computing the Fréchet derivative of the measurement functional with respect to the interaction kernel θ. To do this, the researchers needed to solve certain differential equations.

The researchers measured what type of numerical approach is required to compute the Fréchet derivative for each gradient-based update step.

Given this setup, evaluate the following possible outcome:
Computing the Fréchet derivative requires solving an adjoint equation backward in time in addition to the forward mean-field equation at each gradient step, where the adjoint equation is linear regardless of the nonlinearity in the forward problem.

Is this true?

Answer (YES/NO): YES